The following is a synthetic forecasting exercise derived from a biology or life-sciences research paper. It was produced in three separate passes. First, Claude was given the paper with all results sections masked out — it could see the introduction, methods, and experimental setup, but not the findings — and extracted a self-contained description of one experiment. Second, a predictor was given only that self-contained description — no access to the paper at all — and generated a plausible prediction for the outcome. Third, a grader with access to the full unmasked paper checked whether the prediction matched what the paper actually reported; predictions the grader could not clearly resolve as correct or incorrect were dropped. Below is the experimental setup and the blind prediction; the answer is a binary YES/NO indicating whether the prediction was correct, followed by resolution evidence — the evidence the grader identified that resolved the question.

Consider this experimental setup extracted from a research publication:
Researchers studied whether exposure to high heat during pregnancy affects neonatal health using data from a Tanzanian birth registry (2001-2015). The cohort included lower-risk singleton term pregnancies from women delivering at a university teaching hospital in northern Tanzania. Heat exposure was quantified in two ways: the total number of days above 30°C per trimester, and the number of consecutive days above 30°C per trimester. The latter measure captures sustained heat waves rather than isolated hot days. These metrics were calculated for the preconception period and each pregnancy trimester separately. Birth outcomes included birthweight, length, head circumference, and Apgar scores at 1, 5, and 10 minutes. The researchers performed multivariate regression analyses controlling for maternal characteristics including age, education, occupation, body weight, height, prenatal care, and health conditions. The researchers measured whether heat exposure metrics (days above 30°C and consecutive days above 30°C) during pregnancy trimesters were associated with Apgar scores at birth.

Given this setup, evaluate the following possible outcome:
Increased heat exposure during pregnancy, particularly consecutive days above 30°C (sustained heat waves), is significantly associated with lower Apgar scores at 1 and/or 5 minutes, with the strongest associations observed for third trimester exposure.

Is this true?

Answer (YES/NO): NO